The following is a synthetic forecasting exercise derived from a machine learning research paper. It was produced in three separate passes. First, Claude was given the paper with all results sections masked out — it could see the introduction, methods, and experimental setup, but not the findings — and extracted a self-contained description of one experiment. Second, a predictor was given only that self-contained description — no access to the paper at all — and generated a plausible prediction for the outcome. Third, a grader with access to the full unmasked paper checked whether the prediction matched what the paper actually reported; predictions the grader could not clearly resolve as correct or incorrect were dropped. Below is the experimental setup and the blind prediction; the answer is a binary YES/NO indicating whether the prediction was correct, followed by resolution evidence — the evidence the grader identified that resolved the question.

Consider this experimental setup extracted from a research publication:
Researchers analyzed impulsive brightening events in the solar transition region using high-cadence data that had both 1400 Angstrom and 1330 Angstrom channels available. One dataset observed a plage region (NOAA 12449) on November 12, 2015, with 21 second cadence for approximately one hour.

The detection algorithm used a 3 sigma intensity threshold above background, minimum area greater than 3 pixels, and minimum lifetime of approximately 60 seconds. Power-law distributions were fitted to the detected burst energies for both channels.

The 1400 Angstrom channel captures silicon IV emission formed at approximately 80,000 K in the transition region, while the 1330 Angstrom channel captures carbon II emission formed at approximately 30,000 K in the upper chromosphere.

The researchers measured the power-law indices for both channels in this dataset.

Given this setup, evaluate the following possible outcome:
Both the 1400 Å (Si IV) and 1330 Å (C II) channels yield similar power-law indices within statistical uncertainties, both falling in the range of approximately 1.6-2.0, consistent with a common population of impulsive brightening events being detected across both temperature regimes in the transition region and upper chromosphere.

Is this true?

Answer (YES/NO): NO